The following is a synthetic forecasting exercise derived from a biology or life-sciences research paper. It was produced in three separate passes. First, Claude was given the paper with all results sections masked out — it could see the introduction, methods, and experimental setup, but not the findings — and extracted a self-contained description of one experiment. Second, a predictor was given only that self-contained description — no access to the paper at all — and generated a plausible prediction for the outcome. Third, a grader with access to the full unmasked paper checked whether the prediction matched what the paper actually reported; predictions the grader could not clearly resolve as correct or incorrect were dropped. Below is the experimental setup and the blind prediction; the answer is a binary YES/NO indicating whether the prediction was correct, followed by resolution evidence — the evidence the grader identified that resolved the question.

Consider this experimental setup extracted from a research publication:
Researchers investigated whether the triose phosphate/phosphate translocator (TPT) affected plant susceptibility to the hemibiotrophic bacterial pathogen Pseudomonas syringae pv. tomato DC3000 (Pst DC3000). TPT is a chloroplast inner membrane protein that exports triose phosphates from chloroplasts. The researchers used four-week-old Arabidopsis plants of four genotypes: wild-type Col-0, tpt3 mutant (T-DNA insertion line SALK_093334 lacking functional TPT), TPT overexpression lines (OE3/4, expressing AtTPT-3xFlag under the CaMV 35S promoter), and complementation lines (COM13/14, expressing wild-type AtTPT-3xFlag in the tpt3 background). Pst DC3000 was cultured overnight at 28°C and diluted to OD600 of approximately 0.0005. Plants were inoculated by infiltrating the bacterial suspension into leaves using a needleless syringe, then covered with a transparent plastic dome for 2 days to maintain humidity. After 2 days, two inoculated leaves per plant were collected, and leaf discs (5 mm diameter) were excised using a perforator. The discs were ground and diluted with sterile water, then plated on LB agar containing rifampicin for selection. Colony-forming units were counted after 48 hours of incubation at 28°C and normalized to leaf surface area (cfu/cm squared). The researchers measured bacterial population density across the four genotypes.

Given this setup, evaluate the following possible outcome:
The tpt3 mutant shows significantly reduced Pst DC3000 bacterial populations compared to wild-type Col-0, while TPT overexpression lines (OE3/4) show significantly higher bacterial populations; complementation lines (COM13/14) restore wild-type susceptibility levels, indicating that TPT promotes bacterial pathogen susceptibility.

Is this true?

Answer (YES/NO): NO